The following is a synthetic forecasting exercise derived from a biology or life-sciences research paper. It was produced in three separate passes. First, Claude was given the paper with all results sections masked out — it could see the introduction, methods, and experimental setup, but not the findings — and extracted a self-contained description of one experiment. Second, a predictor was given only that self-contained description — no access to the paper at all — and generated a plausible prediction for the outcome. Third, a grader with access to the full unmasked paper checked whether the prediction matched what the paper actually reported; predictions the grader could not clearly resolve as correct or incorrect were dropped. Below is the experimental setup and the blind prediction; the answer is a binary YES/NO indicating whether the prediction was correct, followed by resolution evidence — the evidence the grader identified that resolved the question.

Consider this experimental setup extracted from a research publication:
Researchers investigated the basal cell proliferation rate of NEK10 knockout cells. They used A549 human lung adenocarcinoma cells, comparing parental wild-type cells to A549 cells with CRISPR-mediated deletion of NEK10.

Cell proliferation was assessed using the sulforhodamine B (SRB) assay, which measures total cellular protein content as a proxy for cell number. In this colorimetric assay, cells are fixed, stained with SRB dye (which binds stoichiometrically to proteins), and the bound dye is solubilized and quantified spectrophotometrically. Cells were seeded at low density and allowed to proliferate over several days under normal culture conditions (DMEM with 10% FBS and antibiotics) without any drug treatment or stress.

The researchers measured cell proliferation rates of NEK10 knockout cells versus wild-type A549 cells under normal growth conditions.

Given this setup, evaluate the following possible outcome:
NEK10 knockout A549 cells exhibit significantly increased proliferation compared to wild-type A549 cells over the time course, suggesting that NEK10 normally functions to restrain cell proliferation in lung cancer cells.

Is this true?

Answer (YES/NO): YES